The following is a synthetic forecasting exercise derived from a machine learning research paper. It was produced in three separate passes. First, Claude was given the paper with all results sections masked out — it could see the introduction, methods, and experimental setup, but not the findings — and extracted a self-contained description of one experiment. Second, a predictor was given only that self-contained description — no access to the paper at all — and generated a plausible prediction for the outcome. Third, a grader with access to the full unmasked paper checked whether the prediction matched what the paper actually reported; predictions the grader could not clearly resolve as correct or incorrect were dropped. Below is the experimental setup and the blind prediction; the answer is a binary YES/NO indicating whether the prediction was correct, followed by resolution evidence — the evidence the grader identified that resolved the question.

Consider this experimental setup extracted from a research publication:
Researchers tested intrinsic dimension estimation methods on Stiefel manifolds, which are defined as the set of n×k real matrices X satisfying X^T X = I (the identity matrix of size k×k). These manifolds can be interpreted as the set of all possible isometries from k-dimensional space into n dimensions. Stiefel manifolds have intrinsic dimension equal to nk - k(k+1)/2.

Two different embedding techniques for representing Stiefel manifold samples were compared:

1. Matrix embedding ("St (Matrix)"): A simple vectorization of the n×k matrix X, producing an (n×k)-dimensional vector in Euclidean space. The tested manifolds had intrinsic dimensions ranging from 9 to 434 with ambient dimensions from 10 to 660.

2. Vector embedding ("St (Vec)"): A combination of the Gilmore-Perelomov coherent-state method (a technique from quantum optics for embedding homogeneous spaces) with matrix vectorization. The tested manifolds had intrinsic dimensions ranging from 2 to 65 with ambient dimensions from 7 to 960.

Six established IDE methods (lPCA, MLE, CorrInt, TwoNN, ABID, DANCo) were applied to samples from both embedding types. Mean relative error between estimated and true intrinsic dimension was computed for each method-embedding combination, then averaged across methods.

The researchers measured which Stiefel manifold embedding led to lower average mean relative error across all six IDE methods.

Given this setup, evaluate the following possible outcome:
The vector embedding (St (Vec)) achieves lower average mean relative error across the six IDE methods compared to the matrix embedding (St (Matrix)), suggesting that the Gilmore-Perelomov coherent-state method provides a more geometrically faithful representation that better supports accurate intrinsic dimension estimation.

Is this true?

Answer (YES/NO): NO